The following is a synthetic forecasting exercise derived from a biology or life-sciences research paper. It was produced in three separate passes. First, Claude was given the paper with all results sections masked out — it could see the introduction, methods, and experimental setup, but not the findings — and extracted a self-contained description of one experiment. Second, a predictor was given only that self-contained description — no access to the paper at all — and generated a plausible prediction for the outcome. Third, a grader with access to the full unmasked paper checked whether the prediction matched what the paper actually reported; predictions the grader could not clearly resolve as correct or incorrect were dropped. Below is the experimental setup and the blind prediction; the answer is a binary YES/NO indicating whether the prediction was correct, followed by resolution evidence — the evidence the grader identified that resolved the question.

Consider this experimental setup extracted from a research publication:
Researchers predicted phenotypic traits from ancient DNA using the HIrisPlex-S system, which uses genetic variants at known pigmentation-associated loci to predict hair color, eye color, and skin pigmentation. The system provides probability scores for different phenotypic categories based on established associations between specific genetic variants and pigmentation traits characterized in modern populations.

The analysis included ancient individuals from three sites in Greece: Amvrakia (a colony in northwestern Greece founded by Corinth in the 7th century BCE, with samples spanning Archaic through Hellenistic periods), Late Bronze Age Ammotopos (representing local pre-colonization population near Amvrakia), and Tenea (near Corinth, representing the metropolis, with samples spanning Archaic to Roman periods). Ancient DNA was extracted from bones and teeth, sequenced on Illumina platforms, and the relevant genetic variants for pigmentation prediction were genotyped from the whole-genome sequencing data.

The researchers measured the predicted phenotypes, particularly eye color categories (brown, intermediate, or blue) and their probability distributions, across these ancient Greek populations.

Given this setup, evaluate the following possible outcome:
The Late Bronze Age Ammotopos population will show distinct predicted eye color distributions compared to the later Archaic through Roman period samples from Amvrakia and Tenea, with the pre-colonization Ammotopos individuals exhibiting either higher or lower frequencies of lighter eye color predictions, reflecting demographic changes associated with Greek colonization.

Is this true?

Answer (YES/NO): NO